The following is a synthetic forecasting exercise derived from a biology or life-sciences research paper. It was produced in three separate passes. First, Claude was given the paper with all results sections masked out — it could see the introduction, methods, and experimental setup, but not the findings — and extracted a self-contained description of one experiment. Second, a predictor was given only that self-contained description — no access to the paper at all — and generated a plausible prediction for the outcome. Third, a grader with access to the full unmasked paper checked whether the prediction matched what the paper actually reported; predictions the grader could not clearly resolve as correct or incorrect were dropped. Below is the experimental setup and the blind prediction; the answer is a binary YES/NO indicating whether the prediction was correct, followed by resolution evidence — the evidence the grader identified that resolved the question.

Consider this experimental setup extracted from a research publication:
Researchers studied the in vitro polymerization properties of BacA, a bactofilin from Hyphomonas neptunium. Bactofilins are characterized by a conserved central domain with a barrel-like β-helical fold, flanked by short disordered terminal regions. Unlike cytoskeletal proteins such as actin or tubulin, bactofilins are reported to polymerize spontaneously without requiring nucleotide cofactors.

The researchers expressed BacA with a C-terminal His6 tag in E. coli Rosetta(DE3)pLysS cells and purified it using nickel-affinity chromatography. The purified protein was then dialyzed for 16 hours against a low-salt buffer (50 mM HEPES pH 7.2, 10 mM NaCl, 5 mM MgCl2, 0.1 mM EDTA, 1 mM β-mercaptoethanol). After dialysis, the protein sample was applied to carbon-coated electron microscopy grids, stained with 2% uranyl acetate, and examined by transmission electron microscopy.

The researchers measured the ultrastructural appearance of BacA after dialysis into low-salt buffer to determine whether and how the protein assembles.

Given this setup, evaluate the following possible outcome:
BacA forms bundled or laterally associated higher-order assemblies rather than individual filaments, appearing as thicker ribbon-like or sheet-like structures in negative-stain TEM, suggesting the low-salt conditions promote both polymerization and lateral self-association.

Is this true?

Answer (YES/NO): NO